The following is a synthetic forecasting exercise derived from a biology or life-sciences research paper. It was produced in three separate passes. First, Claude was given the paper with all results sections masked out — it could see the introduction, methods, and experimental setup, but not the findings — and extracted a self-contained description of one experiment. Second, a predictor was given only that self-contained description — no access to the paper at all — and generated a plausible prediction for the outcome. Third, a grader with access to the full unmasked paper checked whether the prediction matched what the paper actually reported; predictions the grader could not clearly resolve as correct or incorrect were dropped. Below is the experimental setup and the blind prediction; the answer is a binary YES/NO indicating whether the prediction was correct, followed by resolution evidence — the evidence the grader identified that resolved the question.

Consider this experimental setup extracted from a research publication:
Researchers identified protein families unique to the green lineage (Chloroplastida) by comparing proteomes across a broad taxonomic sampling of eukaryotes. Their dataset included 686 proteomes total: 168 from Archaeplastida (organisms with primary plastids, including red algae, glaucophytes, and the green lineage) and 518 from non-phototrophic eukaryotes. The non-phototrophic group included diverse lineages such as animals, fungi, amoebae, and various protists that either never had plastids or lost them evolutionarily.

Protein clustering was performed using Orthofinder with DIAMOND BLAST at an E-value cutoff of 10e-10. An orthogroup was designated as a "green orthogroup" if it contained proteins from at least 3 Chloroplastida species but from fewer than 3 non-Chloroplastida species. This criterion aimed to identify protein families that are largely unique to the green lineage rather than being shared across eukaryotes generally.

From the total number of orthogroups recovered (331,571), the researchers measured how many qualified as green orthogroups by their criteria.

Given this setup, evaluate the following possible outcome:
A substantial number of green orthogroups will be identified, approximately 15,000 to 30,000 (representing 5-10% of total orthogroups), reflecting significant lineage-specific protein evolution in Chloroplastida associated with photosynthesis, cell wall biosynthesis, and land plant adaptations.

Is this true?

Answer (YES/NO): NO